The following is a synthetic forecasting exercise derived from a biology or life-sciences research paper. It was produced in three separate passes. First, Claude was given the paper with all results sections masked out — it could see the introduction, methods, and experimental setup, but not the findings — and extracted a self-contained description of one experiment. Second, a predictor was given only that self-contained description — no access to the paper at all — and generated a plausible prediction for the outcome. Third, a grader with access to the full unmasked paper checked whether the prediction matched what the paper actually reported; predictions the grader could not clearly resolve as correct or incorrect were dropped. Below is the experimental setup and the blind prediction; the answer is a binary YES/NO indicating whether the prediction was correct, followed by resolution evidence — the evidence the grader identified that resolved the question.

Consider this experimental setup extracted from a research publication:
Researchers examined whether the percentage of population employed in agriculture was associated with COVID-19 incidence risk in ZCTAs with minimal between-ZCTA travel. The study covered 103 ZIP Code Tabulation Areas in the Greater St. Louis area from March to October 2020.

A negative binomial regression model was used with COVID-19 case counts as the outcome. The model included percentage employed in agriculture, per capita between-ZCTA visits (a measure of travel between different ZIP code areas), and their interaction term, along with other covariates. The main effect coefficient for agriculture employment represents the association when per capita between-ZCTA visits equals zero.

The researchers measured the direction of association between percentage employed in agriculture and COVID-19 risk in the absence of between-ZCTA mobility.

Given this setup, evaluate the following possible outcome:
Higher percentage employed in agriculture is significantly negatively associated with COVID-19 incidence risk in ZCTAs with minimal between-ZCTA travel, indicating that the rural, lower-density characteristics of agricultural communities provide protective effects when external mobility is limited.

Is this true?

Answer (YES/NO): YES